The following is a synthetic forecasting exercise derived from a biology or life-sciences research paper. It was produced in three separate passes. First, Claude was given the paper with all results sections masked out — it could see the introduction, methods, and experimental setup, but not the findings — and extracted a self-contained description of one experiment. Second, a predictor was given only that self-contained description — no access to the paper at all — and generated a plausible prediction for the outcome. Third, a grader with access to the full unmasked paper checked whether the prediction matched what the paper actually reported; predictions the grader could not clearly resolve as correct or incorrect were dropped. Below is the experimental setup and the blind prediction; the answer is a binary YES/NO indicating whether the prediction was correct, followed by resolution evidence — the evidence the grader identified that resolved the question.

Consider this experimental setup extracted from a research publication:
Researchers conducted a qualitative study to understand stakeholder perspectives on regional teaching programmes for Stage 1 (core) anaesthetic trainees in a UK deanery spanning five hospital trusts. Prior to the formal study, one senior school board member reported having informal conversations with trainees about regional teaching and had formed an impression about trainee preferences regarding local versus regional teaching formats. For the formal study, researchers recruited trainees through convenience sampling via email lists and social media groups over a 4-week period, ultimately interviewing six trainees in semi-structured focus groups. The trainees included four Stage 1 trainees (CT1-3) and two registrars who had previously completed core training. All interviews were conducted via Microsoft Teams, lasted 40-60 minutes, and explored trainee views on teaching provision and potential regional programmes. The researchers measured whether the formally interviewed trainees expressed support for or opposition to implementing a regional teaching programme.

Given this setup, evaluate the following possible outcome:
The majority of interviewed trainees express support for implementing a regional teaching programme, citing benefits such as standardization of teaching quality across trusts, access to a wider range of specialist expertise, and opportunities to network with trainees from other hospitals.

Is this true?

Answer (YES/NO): YES